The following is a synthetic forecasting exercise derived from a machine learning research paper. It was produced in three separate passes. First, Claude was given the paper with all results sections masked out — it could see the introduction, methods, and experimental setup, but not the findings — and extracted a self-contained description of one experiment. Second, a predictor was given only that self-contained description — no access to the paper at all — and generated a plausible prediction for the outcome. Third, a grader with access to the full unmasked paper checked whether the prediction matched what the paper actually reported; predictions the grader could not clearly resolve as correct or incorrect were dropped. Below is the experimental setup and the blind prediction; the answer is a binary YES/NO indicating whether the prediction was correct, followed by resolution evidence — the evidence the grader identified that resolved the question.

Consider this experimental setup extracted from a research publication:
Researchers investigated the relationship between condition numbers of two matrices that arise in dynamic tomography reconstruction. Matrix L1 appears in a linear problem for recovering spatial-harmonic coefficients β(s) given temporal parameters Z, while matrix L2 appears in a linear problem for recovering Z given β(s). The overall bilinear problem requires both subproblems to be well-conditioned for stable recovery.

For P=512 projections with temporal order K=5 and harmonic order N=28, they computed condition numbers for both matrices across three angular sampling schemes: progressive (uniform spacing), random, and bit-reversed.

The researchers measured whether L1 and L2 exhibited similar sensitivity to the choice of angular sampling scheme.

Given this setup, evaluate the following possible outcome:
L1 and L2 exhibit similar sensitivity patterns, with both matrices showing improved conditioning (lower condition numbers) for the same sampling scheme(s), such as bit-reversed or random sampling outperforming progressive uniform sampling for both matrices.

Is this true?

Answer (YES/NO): NO